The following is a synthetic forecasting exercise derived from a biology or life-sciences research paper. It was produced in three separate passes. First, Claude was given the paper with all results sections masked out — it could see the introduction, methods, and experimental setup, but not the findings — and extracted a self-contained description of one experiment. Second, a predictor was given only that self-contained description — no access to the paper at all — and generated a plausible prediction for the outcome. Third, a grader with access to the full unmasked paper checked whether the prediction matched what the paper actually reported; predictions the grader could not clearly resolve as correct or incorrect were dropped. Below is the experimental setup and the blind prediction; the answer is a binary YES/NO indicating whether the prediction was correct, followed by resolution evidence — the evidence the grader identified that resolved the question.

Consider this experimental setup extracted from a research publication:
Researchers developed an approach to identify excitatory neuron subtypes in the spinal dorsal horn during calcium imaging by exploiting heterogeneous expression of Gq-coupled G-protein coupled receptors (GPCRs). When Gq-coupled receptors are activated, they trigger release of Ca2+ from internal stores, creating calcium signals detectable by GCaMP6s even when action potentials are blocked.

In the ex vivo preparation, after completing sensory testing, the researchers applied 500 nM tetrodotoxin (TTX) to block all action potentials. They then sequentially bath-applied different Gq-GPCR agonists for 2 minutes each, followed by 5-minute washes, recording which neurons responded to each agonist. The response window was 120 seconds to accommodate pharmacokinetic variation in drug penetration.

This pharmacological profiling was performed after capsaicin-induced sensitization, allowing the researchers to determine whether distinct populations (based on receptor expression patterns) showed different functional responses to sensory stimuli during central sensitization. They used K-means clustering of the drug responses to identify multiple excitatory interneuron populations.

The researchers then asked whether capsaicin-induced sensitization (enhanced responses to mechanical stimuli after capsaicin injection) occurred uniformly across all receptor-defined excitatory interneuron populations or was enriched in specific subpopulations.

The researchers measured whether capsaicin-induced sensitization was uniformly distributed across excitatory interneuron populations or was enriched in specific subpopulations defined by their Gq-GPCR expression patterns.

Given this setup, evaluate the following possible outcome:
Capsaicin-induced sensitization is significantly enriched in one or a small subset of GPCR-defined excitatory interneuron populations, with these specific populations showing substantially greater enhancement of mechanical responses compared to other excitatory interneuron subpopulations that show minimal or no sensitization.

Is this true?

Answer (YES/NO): YES